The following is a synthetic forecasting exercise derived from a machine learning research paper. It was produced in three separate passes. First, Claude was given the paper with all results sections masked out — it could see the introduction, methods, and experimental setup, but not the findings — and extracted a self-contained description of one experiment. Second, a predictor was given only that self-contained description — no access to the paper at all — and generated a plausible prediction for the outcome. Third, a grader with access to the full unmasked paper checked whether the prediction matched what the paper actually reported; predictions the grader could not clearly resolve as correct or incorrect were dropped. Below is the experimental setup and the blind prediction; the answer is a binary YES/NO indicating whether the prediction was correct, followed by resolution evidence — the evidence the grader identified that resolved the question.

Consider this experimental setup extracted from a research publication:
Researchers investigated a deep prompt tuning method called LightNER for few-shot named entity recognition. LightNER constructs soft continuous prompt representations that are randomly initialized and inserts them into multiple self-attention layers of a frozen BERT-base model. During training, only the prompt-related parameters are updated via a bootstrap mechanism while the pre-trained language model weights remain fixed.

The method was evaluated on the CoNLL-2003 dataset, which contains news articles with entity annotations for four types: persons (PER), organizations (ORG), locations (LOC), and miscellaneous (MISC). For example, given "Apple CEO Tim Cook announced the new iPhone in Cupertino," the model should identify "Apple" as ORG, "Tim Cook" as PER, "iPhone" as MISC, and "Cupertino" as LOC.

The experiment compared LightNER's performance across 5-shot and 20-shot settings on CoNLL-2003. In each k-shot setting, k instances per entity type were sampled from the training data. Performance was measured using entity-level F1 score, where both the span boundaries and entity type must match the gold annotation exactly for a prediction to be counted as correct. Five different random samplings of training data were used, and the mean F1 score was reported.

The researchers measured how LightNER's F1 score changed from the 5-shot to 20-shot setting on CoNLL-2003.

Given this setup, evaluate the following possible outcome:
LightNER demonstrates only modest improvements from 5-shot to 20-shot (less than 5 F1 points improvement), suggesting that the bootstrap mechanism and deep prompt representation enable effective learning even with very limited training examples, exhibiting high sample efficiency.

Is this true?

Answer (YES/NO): NO